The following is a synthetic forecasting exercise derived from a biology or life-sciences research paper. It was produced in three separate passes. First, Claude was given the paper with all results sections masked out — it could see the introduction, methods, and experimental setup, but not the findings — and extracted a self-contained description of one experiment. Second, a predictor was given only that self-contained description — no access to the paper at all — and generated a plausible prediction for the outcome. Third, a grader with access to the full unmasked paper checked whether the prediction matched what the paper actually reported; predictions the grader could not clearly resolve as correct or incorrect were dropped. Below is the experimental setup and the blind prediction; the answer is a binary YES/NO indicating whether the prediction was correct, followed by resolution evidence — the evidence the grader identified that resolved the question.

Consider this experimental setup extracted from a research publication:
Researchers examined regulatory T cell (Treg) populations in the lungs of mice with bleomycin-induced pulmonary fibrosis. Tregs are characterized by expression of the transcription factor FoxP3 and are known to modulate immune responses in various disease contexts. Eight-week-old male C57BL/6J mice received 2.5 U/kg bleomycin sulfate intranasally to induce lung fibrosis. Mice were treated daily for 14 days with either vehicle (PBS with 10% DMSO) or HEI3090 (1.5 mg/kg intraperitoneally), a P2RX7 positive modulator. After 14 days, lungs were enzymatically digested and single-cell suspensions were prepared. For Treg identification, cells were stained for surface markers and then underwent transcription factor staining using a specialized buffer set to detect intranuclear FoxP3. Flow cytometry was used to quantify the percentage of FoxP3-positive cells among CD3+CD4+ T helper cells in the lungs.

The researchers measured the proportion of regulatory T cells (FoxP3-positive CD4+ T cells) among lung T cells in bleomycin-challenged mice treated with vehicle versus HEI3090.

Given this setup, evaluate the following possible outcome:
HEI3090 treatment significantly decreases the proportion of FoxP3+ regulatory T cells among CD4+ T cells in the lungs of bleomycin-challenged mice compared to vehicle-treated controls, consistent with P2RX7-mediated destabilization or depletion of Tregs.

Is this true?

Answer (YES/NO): NO